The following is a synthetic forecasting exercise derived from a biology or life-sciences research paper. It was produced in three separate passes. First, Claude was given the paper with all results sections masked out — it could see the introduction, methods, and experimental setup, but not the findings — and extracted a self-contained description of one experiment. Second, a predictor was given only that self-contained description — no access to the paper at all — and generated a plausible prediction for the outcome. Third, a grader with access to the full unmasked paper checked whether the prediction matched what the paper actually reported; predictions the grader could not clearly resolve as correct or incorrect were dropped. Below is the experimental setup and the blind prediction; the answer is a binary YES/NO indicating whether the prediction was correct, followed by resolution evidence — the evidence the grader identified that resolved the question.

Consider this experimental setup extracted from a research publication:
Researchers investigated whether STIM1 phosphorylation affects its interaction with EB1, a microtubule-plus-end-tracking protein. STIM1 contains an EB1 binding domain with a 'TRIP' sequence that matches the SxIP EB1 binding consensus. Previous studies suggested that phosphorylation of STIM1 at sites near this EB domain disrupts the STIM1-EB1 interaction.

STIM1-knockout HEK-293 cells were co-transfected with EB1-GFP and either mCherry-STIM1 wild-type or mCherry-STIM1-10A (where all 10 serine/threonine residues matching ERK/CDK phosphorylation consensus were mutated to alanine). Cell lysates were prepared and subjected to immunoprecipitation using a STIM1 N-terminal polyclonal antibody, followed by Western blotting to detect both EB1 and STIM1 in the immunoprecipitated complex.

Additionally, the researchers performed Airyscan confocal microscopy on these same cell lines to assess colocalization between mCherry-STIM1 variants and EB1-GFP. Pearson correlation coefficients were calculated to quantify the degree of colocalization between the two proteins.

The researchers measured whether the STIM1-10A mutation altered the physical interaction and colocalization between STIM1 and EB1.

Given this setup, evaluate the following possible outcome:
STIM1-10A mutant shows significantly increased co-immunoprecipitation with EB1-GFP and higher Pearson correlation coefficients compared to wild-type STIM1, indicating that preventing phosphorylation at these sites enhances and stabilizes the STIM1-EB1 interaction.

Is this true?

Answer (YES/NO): NO